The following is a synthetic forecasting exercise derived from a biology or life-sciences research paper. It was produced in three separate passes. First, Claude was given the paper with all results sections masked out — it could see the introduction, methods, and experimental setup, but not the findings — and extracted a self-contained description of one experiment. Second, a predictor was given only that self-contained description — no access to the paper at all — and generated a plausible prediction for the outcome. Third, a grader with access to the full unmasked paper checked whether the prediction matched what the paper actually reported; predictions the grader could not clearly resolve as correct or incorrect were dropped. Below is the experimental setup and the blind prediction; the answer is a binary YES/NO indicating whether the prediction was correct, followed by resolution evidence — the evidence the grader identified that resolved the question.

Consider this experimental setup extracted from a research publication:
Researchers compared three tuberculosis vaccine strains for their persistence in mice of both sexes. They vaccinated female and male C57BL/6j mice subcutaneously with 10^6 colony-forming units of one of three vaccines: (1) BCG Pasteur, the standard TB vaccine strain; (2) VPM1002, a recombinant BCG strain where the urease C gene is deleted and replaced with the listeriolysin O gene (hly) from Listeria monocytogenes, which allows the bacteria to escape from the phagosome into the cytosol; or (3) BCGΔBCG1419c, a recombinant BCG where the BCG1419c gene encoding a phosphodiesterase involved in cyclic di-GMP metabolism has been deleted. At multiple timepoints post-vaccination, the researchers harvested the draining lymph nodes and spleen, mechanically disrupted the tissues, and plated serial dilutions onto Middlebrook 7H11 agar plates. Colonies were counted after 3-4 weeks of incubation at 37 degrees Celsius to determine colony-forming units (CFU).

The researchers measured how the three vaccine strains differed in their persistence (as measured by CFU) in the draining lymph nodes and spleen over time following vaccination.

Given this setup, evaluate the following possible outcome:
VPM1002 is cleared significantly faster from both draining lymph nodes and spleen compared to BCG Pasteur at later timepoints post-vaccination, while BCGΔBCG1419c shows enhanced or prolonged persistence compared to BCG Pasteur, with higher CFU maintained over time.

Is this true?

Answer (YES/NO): NO